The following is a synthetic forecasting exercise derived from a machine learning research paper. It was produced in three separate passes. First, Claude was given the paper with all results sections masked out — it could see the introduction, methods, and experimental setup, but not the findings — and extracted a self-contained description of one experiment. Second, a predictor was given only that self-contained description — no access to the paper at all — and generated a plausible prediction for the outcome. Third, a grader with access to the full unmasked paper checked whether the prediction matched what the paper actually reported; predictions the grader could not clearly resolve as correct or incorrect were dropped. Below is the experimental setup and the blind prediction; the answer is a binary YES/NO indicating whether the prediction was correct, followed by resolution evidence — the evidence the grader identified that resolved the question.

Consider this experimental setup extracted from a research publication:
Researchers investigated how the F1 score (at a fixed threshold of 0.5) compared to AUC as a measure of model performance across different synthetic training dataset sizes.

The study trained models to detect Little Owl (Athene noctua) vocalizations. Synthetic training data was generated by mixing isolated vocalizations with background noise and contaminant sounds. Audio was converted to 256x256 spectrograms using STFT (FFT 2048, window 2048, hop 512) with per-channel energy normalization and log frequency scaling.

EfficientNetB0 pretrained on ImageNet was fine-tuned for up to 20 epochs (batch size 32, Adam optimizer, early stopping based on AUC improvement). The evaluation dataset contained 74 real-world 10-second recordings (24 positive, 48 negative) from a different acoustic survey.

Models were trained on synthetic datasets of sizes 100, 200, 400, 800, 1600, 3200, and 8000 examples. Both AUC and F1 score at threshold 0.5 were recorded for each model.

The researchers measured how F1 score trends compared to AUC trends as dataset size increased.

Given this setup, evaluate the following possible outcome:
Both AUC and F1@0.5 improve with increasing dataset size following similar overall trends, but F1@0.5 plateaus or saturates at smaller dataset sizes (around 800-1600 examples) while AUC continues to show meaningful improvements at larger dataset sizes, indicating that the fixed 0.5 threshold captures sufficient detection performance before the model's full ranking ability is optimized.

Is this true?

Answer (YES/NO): NO